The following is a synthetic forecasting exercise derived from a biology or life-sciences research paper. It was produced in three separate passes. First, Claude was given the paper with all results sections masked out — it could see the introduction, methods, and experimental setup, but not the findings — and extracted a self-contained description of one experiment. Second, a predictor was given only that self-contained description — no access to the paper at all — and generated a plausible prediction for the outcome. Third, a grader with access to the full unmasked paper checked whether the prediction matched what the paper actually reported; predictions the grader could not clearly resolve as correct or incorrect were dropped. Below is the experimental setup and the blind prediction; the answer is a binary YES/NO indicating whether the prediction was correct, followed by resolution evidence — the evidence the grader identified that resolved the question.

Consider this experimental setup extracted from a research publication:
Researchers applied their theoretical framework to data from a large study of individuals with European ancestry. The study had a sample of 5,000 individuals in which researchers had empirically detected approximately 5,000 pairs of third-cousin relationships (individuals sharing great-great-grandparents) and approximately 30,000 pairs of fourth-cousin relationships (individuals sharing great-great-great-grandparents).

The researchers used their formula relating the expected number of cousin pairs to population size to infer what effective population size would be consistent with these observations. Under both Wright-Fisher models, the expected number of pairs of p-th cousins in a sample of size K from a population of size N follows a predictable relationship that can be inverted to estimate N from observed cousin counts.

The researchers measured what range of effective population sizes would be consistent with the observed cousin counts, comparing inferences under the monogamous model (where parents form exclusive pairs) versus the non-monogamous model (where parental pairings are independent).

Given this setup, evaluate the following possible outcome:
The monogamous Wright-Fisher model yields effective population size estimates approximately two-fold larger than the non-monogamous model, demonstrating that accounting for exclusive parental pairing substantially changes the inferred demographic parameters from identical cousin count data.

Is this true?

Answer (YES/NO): NO